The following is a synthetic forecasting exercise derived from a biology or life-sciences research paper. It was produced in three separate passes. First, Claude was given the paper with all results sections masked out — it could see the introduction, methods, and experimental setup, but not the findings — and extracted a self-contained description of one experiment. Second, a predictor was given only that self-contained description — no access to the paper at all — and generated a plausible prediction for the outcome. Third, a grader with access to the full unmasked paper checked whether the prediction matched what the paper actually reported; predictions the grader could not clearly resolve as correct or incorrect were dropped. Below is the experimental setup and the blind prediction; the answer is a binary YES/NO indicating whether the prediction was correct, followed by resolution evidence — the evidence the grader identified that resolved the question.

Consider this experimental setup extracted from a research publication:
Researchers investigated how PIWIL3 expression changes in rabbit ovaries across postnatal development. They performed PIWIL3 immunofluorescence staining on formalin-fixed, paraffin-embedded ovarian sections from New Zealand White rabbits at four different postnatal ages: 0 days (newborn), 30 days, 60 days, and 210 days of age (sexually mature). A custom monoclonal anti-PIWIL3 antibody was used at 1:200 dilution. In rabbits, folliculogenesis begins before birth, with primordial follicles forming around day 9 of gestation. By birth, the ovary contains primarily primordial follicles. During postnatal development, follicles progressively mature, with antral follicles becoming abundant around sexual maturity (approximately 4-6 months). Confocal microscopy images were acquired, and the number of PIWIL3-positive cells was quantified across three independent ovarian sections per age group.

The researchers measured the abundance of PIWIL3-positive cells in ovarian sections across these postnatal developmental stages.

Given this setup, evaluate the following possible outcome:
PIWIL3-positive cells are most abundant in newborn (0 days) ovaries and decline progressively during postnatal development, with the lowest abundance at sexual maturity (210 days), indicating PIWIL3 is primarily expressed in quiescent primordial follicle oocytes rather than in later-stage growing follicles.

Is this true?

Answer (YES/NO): NO